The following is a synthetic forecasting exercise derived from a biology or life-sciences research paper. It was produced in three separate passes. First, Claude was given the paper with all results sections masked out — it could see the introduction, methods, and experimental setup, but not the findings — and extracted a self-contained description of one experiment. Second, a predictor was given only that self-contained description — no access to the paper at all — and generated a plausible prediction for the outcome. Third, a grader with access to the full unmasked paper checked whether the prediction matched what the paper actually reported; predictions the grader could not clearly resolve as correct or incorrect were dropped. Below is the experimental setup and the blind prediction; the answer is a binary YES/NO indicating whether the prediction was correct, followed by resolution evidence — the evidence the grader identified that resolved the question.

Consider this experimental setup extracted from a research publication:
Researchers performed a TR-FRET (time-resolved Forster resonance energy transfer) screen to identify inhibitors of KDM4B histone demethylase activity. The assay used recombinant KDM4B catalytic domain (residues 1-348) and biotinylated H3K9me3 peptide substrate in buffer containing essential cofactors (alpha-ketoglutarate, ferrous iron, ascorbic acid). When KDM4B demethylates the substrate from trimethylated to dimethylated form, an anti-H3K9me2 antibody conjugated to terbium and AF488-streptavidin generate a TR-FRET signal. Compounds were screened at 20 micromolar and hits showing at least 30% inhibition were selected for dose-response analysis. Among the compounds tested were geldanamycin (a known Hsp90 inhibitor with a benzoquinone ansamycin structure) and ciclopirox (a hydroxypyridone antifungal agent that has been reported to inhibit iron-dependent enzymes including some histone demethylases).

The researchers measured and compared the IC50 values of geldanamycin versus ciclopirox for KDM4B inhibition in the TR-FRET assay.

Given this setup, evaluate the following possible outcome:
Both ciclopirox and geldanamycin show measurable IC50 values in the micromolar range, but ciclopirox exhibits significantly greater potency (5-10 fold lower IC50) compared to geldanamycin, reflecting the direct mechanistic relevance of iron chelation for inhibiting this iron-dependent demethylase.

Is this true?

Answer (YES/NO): NO